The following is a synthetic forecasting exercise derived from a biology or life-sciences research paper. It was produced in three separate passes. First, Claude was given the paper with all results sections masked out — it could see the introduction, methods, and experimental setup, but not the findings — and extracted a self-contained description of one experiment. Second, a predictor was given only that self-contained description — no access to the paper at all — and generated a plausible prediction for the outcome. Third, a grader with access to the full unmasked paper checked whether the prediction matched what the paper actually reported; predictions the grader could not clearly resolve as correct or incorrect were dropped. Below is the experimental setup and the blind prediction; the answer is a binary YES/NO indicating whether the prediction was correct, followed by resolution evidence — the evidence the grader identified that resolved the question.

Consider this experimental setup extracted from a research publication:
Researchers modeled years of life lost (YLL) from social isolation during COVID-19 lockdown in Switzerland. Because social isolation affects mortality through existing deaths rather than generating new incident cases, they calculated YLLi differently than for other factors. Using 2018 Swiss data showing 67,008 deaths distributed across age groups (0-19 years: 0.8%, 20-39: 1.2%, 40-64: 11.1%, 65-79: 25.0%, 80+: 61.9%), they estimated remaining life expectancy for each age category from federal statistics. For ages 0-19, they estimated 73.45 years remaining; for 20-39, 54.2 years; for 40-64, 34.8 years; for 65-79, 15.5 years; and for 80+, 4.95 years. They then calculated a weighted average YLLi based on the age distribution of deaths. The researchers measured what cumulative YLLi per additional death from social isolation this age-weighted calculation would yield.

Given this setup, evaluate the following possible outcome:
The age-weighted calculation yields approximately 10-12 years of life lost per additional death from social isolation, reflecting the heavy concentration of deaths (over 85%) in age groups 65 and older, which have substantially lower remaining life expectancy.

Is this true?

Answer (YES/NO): YES